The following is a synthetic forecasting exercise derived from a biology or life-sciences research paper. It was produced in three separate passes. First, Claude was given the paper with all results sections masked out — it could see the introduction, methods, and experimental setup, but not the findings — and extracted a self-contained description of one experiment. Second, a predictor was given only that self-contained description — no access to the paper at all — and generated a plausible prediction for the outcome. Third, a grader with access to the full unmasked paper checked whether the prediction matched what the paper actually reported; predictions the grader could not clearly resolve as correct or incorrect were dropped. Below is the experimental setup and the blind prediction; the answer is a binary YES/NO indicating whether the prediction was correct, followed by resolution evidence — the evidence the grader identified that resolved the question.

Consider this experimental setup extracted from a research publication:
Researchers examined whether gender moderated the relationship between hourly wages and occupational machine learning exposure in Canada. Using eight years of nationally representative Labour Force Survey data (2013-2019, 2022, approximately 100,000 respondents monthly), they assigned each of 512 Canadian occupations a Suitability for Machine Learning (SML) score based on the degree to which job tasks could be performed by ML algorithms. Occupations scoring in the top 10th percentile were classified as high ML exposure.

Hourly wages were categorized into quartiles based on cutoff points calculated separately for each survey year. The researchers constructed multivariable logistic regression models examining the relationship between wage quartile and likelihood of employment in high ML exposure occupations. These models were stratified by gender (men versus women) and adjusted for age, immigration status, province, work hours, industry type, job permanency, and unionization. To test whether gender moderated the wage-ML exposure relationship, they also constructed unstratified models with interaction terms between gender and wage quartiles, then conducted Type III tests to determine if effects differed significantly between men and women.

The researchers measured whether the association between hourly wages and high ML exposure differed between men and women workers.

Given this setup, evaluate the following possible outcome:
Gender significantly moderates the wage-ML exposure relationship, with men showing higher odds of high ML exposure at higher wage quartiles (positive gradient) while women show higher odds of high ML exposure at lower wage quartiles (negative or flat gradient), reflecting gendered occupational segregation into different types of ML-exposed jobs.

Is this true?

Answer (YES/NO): NO